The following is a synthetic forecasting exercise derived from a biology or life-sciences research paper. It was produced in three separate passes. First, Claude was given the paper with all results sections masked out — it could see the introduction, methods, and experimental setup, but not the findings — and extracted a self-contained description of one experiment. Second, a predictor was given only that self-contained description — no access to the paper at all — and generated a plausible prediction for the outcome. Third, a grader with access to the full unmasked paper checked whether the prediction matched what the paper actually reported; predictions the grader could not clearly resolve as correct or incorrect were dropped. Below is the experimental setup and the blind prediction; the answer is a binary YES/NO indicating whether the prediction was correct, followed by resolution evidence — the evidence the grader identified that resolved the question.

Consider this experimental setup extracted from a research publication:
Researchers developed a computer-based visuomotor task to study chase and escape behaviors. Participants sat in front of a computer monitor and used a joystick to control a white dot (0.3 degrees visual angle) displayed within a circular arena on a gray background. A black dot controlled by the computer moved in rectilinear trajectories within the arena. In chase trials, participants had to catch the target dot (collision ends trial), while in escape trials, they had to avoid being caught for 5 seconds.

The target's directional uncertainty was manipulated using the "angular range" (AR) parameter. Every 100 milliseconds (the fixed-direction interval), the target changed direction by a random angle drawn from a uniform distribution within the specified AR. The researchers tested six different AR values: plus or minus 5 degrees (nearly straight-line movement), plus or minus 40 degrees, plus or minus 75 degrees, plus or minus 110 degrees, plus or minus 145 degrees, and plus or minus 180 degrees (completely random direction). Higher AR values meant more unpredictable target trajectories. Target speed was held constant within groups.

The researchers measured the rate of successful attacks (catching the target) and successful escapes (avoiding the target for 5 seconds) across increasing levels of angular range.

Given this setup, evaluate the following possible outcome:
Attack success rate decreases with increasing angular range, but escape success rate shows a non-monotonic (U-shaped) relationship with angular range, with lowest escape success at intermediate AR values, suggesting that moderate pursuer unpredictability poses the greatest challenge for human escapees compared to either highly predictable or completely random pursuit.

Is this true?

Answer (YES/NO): NO